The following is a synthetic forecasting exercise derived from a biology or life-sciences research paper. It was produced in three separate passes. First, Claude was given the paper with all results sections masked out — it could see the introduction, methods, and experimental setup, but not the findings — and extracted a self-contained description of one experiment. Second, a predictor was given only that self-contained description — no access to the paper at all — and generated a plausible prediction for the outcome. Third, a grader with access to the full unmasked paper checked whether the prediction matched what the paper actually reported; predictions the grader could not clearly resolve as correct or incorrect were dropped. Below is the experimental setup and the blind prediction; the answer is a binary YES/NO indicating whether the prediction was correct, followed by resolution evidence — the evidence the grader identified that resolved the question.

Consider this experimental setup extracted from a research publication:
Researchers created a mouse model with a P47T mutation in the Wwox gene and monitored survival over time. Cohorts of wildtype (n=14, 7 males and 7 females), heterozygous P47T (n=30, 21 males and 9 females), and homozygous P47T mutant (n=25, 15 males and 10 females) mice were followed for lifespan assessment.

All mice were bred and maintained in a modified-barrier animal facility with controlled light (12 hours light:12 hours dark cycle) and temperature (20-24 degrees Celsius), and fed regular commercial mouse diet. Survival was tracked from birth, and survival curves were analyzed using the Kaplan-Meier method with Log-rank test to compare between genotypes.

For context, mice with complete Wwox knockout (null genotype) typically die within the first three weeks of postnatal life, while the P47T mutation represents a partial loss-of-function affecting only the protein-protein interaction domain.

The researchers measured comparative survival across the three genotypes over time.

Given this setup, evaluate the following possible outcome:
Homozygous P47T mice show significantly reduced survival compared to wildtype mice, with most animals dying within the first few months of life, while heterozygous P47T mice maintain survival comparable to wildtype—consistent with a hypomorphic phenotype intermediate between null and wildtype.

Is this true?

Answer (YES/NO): NO